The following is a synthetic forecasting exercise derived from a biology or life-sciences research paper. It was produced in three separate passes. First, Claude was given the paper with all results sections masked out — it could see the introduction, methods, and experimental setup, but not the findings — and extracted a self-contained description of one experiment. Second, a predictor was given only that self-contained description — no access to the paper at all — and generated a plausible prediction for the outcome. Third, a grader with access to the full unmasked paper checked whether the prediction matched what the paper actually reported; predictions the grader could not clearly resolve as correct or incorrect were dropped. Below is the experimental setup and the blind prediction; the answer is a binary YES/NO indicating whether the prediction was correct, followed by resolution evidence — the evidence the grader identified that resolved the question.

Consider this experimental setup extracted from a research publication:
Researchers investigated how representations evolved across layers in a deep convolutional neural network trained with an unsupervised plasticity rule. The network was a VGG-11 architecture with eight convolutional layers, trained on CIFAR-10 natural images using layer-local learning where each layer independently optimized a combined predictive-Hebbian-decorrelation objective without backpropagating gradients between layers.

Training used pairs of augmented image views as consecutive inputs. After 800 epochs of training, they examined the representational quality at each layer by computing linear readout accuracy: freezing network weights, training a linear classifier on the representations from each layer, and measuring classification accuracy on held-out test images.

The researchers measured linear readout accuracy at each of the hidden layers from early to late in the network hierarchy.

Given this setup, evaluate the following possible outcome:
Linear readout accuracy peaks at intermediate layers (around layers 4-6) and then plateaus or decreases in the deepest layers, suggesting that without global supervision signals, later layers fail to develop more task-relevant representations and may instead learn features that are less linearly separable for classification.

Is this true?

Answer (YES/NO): NO